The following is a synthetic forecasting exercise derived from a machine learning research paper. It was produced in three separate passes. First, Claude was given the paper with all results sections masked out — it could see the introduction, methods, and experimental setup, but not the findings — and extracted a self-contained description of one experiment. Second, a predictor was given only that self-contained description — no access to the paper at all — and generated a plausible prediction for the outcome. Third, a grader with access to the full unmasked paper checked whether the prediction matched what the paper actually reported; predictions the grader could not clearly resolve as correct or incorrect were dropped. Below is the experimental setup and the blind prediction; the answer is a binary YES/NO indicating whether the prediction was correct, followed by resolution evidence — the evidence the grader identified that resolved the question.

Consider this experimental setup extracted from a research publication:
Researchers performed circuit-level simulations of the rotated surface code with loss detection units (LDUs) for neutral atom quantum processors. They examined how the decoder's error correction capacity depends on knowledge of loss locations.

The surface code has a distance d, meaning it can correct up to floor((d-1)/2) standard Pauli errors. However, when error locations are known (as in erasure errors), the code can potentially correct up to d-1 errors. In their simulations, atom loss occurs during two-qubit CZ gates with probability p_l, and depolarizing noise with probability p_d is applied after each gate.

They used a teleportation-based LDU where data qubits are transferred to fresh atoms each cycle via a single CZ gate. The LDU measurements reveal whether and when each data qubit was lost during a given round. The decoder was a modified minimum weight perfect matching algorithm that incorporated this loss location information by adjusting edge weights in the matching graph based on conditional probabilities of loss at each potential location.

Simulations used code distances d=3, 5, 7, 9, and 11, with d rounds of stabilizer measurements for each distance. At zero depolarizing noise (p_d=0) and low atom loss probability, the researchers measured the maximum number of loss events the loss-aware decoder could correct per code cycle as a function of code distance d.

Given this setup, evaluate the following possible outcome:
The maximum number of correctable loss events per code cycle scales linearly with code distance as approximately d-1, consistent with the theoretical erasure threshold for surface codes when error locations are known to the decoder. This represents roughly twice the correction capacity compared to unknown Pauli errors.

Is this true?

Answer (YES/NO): YES